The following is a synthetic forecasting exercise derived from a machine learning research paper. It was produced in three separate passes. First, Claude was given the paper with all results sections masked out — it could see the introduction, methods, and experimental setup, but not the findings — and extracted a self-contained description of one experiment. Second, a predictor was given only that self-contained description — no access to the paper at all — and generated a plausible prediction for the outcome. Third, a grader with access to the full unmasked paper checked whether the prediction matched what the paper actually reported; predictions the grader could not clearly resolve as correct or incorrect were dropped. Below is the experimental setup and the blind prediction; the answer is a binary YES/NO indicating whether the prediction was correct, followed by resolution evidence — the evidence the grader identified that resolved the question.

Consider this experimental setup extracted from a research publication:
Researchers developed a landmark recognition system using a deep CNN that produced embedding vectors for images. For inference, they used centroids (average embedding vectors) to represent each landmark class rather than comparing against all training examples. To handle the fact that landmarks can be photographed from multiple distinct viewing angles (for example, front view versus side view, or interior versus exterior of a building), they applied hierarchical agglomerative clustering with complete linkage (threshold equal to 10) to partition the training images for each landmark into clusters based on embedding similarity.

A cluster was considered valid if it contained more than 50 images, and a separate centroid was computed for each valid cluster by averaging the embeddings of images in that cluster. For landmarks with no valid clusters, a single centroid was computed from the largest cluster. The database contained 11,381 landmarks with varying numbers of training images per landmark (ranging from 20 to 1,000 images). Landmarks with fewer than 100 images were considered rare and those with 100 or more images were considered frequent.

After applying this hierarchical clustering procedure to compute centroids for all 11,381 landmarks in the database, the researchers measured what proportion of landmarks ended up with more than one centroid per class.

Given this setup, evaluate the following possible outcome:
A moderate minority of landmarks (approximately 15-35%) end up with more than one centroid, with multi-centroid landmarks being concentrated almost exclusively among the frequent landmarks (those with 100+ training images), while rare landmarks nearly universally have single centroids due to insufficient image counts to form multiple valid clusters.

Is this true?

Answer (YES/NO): YES